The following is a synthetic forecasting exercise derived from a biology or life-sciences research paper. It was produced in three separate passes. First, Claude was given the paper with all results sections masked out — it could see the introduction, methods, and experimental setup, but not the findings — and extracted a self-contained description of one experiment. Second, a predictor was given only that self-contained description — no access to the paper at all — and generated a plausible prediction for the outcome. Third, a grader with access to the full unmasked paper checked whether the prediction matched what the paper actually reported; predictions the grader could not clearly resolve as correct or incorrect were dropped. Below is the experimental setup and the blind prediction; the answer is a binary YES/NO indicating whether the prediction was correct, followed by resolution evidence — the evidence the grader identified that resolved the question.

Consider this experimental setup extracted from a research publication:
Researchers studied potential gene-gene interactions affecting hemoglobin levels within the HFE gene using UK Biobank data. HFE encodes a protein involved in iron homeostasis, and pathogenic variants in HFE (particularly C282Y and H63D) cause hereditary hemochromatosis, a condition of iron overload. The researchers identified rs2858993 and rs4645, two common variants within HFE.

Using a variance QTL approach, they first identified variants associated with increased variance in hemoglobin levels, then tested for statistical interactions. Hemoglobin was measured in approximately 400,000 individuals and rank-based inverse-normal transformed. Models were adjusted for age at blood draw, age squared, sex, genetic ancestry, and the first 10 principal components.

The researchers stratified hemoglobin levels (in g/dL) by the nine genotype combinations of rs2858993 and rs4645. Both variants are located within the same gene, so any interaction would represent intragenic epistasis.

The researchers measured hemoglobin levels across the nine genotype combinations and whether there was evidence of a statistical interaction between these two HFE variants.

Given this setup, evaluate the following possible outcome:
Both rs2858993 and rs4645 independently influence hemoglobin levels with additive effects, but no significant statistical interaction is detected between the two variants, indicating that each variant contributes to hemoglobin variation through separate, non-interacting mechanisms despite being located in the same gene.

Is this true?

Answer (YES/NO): NO